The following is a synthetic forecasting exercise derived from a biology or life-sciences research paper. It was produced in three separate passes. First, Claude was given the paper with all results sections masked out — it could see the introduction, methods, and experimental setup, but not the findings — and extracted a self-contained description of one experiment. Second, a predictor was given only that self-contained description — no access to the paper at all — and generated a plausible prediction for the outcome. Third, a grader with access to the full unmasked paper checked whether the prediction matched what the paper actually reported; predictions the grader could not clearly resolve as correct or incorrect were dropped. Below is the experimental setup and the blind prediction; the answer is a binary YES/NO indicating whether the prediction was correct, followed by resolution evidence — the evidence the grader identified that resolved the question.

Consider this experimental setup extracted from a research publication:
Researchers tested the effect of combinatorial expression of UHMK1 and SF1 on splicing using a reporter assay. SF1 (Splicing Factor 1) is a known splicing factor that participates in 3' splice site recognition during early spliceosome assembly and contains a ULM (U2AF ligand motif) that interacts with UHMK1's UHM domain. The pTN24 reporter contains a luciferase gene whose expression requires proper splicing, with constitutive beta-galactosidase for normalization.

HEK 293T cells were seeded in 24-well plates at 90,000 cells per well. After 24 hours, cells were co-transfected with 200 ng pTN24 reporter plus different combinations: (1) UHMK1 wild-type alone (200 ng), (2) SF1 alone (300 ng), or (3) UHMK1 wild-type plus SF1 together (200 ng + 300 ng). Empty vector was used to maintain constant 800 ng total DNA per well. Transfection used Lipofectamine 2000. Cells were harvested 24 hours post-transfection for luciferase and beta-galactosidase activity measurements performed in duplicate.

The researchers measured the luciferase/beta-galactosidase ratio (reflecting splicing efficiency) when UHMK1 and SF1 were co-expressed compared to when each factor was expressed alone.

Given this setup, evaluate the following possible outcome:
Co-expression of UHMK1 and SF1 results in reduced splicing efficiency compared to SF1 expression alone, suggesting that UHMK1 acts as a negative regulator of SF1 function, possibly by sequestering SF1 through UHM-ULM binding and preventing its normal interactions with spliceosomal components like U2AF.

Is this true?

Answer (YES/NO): NO